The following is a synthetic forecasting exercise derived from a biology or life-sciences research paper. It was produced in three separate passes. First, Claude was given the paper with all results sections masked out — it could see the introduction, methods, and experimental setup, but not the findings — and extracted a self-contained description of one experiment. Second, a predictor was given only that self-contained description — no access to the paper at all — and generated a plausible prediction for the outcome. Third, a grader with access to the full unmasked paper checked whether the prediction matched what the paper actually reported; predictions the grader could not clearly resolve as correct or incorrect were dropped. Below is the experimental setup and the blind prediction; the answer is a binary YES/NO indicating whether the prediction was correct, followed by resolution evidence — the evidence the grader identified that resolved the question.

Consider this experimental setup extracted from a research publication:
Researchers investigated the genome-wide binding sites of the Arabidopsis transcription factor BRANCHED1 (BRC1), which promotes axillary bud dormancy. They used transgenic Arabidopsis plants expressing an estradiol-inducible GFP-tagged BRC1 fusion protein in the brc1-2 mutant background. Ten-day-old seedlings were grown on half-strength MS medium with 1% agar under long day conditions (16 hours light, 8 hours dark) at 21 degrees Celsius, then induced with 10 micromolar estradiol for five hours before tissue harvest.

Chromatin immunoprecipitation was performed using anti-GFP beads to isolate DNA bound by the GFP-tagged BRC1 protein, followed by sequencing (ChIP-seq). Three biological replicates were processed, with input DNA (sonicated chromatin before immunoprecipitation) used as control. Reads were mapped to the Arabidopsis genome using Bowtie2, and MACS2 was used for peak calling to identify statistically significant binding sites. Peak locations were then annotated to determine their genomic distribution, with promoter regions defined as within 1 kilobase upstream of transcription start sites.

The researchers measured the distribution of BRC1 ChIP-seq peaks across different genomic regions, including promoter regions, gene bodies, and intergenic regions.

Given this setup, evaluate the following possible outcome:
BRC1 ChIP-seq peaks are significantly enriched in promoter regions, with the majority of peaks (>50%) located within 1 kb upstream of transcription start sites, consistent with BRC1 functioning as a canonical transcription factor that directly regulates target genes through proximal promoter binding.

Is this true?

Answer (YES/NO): YES